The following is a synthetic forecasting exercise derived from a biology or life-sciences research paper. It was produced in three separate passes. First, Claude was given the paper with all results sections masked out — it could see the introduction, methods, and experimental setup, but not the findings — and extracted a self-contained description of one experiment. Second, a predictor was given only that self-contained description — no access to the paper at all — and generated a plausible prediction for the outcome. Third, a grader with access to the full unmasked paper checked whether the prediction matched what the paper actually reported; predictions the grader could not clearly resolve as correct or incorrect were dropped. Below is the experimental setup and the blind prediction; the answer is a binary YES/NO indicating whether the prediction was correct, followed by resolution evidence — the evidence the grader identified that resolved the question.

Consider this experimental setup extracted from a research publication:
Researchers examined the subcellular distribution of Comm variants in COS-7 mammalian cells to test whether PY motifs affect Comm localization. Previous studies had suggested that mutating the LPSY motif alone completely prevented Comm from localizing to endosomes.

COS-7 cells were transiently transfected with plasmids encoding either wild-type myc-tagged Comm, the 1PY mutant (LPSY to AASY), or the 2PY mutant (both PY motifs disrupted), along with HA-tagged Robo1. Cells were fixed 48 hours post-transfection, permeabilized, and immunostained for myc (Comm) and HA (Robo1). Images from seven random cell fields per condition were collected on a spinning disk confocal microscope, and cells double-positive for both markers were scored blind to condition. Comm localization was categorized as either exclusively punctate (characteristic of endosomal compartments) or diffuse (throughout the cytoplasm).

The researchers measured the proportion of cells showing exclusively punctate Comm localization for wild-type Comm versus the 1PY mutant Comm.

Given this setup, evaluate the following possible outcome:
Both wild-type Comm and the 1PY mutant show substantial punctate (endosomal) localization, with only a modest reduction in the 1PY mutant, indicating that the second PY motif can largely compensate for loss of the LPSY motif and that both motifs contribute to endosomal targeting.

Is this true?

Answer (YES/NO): NO